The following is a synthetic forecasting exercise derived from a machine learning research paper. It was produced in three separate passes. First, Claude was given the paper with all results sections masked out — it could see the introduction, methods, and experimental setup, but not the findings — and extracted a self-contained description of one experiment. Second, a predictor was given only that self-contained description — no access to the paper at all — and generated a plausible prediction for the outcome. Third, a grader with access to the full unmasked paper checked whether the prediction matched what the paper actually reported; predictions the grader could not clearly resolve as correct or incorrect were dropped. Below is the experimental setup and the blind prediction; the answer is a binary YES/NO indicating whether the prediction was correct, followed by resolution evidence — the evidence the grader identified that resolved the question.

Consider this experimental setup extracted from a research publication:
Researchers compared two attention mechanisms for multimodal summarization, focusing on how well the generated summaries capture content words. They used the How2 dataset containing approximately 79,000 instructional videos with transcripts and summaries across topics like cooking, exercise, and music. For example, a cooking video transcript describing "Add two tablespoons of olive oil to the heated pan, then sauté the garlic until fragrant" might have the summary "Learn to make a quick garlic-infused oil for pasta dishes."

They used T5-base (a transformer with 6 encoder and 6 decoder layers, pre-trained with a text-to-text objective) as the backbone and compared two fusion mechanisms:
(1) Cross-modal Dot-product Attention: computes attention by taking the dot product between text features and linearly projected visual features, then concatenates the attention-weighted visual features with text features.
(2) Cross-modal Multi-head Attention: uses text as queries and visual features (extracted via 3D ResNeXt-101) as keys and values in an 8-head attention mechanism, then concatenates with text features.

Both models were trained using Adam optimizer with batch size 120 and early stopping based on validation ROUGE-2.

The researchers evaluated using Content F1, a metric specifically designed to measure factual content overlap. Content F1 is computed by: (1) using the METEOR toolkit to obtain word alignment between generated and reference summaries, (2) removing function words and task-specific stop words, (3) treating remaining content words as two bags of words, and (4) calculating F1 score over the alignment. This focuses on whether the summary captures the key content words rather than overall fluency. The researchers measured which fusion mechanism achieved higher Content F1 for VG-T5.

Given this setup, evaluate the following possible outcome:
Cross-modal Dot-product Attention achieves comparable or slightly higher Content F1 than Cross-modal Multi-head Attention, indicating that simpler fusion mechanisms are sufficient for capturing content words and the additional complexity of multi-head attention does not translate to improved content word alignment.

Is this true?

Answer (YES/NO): NO